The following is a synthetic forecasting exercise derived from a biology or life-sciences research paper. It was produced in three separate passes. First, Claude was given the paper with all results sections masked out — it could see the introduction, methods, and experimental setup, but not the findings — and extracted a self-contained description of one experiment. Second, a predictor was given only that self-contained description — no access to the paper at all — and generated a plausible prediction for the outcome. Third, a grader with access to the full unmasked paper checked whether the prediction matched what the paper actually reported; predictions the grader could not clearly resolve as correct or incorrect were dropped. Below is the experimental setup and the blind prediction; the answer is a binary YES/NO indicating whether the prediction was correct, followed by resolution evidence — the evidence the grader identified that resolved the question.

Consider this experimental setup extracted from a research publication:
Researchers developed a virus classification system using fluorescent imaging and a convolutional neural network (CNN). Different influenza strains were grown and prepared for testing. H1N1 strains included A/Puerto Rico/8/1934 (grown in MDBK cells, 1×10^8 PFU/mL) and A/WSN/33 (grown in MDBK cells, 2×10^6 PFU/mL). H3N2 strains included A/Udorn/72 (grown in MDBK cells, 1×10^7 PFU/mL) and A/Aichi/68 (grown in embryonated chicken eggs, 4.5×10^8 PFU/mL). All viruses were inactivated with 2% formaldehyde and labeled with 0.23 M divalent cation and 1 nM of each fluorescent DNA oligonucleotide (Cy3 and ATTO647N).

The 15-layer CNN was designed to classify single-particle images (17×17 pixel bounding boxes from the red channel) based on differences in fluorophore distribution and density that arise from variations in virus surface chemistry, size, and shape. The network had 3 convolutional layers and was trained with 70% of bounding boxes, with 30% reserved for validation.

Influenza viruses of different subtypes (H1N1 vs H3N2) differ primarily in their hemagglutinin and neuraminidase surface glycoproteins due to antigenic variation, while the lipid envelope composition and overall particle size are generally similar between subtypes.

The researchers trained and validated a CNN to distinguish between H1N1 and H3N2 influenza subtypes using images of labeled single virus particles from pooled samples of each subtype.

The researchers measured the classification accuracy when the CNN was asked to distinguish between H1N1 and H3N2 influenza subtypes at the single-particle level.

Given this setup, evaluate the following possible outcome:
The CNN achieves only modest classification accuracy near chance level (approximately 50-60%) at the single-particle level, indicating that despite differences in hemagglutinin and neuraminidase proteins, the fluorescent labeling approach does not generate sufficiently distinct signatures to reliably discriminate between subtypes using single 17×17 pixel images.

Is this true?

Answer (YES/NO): NO